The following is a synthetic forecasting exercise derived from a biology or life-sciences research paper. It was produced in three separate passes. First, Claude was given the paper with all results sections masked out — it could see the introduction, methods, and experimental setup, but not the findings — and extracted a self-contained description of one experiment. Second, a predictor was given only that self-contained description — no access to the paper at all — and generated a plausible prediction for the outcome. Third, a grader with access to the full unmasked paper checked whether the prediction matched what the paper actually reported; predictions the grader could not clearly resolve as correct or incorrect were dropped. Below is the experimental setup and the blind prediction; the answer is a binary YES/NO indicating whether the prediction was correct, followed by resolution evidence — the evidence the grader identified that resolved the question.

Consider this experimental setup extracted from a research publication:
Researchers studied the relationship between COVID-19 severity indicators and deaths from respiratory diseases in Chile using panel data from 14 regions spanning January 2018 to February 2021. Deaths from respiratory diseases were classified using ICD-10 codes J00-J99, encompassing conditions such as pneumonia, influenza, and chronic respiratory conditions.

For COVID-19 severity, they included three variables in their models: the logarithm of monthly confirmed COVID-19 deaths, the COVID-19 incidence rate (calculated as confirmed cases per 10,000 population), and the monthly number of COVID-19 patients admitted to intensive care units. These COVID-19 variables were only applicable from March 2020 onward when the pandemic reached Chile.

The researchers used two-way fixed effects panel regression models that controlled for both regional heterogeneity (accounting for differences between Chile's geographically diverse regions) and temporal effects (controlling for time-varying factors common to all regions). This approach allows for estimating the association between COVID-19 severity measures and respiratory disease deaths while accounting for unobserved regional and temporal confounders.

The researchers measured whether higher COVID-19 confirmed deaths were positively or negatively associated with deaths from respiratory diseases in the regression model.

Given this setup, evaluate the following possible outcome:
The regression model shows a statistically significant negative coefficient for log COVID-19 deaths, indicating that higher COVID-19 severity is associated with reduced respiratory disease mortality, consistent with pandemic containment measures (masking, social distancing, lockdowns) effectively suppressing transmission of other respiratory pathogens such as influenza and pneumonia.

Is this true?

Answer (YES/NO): YES